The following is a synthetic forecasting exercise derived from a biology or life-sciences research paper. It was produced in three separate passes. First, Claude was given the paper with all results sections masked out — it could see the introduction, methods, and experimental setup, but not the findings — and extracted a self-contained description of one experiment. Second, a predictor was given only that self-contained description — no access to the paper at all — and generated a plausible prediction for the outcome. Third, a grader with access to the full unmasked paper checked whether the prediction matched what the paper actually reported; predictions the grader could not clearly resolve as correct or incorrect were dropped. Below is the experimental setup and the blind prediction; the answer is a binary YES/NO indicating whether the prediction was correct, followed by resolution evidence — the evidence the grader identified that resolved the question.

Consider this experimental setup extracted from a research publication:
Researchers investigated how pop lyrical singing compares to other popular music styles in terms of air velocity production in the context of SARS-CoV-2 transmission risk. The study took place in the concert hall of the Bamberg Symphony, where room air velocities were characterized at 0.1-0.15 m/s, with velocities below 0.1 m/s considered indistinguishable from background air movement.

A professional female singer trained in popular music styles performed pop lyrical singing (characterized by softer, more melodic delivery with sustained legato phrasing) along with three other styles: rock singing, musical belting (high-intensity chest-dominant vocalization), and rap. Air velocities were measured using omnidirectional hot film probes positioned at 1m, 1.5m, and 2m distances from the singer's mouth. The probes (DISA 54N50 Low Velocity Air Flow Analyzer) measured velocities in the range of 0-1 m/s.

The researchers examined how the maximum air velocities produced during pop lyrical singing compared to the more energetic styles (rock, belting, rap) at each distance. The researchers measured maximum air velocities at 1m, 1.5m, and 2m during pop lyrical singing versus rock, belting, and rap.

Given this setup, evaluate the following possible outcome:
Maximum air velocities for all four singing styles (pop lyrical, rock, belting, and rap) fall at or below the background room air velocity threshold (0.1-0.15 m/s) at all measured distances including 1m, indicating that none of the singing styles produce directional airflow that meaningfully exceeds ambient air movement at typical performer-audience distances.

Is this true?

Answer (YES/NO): NO